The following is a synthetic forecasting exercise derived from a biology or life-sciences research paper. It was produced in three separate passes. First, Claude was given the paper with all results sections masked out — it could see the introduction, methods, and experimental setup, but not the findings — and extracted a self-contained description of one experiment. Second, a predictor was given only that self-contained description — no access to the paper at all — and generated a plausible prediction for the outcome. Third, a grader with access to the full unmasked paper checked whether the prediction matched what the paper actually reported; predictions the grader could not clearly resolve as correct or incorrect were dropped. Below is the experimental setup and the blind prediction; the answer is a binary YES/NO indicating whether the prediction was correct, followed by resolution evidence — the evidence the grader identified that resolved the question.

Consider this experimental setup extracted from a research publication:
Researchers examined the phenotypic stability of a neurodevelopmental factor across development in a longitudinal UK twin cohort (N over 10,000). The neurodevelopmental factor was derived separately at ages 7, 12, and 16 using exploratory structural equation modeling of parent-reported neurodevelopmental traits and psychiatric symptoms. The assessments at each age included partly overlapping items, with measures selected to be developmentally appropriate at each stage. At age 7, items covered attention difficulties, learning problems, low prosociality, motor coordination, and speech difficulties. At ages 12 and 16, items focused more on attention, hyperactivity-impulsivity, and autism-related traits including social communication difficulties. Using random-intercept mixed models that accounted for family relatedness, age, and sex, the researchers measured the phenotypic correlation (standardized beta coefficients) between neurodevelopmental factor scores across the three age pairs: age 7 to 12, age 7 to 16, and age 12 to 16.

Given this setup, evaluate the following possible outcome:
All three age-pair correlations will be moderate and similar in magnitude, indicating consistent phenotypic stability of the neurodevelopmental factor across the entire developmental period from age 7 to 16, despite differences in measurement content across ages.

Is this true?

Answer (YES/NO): NO